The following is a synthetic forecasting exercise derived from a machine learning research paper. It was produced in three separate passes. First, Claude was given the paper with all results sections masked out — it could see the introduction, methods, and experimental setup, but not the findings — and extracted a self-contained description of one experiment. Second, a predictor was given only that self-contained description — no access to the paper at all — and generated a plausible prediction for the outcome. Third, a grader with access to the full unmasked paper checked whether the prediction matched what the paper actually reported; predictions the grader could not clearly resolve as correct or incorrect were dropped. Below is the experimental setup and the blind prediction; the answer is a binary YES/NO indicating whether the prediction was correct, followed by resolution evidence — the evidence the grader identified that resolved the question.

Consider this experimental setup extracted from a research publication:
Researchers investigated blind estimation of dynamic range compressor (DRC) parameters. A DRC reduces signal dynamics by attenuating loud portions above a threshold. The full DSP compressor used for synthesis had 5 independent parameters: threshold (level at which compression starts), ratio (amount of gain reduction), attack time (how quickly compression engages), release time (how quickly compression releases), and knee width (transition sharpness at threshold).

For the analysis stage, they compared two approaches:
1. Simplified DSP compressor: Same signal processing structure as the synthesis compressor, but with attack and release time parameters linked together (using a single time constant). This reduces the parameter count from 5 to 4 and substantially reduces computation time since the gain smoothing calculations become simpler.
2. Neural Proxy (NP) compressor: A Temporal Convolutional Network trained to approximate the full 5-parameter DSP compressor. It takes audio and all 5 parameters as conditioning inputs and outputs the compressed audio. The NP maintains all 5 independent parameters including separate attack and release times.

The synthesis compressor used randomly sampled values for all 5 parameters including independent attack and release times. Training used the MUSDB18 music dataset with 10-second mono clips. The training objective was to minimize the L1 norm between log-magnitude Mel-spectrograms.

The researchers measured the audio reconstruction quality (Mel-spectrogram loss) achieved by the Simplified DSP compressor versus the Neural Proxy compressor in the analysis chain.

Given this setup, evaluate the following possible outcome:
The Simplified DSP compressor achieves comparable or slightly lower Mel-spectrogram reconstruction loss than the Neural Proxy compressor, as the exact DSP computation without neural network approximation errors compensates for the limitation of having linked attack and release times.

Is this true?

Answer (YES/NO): NO